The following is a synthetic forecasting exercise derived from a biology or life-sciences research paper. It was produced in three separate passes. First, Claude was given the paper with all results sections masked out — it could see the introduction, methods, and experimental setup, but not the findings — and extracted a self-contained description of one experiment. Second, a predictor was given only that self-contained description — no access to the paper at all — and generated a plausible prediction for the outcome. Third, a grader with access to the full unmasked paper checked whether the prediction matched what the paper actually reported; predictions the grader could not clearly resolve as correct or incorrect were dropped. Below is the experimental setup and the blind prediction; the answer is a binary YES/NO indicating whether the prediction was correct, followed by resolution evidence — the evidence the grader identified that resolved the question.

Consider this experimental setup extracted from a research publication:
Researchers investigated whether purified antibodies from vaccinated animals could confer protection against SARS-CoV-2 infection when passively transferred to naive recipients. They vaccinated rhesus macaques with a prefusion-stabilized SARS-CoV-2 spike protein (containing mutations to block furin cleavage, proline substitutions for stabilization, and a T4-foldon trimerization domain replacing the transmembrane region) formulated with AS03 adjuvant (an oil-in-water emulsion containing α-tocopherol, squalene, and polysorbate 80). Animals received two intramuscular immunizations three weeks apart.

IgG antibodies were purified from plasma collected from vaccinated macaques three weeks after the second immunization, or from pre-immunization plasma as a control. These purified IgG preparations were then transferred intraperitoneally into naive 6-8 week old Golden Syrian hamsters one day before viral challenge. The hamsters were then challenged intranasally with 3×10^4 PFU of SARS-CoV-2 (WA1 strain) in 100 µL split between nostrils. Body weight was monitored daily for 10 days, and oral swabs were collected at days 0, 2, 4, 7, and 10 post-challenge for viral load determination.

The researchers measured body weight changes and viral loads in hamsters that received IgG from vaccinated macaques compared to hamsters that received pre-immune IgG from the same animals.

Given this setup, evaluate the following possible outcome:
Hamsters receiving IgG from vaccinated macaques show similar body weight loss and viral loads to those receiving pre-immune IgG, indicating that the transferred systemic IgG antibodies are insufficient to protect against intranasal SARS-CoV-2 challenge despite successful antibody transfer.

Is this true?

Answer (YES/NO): NO